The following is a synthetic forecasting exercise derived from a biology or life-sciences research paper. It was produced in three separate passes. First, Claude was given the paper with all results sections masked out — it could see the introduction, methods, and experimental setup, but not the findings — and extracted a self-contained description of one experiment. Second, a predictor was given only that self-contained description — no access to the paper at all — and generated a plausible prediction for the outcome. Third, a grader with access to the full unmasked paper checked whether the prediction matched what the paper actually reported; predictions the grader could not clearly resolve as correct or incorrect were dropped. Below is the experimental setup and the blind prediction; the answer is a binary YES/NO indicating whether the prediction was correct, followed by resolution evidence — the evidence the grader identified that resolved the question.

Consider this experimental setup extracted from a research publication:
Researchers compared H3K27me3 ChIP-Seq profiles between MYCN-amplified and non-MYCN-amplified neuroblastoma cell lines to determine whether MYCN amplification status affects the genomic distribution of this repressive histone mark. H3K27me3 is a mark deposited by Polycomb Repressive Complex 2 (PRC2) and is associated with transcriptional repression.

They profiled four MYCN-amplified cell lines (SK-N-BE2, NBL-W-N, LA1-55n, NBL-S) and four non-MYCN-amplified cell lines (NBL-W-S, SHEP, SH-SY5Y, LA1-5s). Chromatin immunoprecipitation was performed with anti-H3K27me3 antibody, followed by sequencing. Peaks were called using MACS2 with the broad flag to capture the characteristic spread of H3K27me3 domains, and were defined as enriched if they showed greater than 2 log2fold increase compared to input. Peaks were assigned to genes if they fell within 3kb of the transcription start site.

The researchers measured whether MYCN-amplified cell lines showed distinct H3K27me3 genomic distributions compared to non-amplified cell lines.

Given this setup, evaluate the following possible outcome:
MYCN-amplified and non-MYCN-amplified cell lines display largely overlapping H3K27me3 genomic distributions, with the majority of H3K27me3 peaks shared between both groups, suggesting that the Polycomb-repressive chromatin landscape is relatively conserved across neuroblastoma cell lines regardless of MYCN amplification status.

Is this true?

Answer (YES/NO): YES